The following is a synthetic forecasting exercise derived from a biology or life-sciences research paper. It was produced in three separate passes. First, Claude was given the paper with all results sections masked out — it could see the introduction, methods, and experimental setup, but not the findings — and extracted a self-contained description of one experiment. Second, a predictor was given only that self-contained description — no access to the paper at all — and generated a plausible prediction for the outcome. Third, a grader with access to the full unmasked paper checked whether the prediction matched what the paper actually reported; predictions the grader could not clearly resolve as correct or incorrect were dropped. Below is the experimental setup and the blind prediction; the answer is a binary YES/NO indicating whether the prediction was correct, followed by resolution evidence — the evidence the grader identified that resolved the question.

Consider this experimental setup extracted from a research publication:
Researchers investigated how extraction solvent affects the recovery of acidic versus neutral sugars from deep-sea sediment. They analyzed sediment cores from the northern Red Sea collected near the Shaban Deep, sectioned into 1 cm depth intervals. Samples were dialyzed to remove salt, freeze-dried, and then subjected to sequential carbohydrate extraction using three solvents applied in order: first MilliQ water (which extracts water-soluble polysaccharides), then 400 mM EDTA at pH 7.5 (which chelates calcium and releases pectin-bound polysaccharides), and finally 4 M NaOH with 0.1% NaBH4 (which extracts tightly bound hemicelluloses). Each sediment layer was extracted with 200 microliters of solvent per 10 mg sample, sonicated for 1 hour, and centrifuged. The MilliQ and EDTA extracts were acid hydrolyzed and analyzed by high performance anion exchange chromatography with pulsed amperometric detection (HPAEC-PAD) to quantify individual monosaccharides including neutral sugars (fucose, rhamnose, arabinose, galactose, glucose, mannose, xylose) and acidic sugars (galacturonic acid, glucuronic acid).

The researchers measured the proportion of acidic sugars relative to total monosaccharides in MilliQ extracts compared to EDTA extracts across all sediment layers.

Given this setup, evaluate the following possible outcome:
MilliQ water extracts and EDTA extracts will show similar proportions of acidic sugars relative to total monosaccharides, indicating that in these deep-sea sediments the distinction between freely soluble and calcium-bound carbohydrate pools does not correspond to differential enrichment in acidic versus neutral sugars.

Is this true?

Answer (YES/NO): NO